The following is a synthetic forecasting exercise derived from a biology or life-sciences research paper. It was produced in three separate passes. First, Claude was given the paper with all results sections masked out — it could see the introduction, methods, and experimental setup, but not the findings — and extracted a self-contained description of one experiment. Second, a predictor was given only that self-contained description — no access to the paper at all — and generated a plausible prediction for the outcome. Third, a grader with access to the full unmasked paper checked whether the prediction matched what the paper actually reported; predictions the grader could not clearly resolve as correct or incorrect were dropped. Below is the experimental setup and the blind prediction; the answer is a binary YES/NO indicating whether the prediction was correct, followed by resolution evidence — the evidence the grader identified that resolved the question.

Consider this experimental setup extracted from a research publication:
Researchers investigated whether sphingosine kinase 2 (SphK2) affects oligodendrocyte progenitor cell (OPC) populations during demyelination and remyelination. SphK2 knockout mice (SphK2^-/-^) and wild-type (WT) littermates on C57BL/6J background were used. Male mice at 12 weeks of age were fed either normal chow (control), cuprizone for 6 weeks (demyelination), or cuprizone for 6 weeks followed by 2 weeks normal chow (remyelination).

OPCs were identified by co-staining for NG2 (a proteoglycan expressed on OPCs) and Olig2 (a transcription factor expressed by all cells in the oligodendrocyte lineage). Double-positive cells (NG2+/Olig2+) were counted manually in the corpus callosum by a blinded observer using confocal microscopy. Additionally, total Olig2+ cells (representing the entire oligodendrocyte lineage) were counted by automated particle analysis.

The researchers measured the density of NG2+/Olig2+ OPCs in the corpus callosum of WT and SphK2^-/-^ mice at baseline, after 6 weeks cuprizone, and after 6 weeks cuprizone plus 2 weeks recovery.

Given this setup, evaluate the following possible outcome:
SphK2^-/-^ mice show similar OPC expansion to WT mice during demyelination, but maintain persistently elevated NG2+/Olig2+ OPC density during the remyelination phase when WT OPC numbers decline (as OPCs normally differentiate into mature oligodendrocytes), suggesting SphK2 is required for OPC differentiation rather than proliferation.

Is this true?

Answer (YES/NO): NO